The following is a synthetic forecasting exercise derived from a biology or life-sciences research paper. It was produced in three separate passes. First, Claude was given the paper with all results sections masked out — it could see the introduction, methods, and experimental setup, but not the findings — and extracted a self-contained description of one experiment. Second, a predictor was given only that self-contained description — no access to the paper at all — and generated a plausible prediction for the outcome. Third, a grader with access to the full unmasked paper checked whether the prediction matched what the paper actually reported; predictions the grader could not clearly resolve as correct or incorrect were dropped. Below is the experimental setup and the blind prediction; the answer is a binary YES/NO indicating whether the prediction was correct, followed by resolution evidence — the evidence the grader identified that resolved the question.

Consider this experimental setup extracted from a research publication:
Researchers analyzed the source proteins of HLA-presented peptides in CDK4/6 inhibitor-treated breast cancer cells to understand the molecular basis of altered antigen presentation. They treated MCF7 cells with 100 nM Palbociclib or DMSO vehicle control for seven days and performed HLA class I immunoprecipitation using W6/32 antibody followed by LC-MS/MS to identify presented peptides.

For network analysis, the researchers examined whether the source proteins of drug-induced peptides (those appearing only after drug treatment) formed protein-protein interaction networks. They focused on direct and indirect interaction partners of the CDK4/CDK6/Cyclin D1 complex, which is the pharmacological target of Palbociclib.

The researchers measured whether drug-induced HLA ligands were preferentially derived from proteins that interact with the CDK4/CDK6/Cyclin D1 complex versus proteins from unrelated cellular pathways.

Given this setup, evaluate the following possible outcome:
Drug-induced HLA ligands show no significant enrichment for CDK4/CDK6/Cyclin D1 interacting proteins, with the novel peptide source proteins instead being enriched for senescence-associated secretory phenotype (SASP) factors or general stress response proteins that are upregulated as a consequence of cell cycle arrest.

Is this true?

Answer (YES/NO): NO